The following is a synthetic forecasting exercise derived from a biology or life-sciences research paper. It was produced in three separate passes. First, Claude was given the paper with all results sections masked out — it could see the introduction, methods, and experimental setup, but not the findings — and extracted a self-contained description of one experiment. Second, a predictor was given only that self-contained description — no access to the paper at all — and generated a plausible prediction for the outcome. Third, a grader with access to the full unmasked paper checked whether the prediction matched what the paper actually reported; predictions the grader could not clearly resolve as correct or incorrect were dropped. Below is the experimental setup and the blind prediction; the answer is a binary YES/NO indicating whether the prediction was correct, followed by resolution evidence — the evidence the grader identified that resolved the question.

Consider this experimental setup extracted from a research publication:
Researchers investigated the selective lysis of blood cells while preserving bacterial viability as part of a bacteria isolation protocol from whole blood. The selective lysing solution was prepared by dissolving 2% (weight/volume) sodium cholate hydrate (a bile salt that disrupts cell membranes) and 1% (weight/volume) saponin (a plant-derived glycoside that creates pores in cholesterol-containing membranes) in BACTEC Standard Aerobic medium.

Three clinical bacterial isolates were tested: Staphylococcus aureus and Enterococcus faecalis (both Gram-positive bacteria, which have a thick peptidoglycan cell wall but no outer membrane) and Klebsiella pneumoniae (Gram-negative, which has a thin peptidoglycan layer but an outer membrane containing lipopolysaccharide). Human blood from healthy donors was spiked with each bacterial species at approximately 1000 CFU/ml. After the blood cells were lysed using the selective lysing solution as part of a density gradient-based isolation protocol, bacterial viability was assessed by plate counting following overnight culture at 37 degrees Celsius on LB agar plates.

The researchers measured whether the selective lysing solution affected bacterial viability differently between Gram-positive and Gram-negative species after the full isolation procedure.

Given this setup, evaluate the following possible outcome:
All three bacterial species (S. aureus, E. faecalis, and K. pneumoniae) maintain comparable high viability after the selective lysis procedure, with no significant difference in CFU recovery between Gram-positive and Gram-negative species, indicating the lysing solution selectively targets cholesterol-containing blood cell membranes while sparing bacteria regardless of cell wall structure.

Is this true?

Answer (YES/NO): NO